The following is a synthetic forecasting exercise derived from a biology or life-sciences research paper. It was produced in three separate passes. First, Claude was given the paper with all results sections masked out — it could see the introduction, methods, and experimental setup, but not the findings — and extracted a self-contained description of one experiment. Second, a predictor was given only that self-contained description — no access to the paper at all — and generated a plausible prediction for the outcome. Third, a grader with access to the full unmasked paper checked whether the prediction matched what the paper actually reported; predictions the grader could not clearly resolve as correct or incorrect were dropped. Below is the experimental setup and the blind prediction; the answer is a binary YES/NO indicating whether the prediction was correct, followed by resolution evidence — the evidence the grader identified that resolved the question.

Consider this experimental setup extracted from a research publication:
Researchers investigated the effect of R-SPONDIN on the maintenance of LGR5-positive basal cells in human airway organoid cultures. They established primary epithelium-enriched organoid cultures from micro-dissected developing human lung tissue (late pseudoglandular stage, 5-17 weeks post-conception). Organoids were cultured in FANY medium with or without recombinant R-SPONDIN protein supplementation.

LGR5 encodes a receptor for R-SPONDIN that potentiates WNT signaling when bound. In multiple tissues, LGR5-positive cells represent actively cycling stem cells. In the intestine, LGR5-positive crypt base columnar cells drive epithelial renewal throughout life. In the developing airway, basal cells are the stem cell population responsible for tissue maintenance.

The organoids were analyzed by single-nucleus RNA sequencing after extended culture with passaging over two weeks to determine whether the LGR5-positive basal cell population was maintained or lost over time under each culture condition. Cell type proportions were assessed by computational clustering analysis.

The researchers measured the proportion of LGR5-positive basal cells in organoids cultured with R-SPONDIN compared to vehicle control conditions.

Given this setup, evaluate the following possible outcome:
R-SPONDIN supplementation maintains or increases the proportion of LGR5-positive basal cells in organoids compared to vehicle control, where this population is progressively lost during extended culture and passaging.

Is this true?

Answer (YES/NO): YES